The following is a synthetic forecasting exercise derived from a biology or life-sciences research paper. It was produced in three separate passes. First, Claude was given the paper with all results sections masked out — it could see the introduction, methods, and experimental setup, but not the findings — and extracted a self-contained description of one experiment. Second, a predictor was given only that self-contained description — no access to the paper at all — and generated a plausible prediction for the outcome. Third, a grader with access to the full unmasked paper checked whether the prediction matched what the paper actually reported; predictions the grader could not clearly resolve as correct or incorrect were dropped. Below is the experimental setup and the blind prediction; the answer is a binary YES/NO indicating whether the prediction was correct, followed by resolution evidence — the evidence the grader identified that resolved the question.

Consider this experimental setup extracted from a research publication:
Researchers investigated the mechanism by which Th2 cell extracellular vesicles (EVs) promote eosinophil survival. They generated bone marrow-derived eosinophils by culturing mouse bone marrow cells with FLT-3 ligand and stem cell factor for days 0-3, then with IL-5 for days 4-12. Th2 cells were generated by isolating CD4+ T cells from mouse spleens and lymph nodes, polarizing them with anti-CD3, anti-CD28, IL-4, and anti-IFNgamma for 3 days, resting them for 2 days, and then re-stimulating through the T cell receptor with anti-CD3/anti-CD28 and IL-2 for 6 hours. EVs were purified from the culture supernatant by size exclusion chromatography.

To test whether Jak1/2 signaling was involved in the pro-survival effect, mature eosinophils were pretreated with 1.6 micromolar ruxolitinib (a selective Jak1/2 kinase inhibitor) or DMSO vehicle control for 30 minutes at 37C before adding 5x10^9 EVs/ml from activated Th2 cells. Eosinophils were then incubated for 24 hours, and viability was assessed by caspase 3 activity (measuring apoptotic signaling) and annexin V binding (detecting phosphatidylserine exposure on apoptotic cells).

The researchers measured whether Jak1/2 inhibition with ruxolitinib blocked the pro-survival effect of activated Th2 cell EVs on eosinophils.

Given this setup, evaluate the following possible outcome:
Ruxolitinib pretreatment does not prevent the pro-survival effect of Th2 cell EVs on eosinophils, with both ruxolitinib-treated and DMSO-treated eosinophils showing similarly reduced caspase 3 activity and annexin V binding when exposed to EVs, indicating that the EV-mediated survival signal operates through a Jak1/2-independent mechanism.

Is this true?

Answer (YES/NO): NO